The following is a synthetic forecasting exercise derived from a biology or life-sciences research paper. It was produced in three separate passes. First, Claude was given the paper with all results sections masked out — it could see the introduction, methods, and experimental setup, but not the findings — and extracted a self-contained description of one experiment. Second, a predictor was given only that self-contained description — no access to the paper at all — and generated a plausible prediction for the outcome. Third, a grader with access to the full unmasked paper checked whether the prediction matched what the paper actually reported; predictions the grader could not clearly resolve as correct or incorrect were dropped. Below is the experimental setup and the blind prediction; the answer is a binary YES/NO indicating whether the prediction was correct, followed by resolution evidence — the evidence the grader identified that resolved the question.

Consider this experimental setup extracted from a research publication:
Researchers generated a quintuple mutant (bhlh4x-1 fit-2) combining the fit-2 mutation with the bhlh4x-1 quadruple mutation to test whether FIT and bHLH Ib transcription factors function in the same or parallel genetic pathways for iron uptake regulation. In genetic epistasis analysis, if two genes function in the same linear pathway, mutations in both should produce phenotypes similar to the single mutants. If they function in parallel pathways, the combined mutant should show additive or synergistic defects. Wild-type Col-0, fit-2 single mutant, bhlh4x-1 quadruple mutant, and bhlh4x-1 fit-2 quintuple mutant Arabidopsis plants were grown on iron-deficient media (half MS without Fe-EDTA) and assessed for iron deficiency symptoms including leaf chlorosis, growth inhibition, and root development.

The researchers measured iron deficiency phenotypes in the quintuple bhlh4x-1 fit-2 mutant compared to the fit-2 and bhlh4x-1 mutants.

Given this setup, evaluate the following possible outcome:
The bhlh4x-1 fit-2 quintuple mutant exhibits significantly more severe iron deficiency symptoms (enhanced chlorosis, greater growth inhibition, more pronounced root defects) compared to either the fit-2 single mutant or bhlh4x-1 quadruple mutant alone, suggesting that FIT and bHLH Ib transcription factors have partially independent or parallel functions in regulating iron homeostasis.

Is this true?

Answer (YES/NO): NO